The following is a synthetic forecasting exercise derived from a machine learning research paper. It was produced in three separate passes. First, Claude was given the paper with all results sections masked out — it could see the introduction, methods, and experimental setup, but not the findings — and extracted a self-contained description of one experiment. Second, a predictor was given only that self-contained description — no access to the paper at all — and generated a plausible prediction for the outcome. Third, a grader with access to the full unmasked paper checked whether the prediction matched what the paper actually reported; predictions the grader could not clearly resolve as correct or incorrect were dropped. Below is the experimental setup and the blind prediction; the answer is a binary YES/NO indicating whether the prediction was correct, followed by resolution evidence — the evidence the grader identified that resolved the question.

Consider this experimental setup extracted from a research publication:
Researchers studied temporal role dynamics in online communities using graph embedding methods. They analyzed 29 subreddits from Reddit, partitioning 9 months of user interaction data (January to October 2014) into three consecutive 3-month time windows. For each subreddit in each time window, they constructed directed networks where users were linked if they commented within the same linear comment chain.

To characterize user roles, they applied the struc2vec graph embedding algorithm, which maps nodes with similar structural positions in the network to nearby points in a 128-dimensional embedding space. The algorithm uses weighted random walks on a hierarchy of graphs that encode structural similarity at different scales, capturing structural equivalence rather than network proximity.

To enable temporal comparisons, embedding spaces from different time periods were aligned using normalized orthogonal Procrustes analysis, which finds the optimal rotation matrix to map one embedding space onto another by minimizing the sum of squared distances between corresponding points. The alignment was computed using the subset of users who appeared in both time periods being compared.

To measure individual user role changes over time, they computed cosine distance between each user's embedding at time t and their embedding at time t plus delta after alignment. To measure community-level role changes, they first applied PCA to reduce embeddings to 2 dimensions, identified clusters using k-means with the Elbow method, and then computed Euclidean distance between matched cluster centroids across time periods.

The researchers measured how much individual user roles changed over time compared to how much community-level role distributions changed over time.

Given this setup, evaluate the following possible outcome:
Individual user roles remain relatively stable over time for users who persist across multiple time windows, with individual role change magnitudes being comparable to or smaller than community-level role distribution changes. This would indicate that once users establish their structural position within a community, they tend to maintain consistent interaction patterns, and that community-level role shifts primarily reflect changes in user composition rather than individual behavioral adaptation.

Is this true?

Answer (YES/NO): NO